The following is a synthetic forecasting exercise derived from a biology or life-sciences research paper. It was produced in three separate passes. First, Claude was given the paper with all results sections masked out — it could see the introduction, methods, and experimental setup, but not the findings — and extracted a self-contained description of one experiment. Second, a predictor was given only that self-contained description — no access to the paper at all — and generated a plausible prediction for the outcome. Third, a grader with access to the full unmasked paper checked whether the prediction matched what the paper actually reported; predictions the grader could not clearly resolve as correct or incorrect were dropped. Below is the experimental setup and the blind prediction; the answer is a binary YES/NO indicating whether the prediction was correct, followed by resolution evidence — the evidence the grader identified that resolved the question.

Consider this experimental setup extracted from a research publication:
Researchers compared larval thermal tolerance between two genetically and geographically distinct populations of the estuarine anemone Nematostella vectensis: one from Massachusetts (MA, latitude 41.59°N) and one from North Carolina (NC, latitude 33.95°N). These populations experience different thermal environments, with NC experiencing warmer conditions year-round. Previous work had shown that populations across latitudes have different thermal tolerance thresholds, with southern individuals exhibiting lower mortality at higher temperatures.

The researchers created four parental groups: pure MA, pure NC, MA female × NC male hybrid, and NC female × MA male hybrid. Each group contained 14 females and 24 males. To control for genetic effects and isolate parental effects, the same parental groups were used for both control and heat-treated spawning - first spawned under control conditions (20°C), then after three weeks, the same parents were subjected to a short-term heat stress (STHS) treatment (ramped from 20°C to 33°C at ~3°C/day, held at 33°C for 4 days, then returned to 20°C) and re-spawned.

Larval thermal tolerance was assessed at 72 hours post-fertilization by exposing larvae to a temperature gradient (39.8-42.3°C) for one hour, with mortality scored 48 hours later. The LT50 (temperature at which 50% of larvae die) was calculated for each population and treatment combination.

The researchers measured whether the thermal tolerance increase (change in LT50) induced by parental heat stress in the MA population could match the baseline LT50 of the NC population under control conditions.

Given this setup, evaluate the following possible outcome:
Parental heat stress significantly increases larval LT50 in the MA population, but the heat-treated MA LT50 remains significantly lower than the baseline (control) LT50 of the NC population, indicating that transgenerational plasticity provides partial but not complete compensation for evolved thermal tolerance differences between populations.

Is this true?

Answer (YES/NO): NO